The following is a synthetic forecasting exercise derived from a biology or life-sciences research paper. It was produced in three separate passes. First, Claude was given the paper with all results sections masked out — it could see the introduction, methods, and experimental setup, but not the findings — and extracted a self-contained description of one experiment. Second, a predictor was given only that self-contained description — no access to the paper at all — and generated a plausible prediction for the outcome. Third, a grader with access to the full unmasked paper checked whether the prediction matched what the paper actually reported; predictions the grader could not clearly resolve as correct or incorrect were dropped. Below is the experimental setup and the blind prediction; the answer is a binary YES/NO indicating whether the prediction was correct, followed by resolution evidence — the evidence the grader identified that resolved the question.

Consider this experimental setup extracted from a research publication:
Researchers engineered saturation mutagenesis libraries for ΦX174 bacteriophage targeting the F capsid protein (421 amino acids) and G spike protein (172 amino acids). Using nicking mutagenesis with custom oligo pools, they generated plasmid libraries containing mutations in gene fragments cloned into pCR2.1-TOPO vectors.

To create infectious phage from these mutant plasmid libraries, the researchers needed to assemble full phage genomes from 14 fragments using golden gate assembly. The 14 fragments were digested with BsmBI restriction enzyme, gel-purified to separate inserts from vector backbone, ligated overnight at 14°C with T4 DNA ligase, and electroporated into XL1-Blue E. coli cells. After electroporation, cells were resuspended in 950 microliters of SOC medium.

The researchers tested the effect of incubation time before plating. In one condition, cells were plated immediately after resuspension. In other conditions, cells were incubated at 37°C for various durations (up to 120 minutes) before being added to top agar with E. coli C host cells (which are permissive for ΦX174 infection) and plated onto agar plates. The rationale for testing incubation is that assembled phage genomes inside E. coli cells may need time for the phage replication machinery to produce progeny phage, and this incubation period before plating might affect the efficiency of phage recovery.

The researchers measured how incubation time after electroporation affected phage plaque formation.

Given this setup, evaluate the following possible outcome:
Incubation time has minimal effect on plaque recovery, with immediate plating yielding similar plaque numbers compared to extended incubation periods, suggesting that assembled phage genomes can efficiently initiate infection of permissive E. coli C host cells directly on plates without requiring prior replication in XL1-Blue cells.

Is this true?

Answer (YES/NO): NO